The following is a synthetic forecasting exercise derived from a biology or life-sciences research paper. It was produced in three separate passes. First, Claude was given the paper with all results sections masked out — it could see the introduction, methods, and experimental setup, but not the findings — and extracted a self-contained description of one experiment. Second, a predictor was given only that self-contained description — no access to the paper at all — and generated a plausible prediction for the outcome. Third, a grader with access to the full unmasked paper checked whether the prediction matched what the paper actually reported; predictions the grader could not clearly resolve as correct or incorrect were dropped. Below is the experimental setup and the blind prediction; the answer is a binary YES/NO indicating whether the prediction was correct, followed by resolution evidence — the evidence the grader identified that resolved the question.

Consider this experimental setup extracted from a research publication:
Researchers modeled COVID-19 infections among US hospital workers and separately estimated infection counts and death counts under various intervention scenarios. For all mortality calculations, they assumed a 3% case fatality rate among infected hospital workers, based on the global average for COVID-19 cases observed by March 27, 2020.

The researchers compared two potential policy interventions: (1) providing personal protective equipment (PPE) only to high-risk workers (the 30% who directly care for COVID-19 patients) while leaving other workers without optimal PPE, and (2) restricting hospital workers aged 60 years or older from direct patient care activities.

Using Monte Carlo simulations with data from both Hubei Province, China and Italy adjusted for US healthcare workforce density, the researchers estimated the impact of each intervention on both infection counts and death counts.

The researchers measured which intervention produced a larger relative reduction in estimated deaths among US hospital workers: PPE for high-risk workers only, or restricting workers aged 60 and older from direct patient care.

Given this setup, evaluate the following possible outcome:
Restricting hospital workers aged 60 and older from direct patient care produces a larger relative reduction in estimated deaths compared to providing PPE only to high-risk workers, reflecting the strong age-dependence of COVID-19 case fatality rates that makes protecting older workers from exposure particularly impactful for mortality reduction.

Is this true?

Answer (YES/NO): YES